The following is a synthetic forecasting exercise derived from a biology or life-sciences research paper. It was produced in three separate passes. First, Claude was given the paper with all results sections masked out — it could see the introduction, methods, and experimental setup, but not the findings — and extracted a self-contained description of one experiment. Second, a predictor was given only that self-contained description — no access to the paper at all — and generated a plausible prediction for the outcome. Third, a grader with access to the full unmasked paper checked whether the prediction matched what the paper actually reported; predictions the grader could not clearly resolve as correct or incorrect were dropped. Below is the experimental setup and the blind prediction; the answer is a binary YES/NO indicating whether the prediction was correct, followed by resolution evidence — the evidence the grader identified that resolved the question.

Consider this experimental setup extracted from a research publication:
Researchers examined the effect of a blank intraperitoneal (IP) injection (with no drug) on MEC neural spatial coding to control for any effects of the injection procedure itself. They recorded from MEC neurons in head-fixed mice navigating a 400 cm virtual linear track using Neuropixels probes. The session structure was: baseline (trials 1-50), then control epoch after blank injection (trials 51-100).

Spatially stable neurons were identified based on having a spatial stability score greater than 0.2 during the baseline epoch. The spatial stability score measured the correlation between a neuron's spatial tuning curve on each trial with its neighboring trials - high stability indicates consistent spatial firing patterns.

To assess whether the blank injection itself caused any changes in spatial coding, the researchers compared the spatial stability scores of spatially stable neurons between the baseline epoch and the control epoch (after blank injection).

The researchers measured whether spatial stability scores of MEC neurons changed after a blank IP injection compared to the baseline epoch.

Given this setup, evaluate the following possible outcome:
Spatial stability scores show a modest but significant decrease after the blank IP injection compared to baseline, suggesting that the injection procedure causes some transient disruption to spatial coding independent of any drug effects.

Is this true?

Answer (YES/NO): NO